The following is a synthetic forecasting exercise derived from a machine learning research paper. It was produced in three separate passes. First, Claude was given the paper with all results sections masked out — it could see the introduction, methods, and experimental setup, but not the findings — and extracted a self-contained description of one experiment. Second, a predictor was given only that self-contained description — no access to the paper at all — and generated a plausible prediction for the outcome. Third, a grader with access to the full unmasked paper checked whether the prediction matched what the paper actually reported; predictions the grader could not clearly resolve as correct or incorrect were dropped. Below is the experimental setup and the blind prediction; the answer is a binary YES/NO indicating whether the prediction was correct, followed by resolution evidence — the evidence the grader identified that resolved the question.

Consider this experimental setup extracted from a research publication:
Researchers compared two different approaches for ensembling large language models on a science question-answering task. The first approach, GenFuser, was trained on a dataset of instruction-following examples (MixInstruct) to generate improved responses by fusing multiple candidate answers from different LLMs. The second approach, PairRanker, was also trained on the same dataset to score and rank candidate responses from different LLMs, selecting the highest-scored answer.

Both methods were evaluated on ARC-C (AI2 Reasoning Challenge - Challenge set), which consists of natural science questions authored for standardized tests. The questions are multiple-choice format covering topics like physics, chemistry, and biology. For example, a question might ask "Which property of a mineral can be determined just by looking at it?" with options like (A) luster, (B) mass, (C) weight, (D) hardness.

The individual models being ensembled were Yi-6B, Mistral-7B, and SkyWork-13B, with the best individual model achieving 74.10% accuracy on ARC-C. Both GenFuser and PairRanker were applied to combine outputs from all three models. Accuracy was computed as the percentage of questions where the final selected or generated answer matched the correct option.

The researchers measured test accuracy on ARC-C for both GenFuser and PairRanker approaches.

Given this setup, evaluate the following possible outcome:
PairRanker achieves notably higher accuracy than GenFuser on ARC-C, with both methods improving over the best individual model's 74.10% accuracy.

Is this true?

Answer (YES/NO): NO